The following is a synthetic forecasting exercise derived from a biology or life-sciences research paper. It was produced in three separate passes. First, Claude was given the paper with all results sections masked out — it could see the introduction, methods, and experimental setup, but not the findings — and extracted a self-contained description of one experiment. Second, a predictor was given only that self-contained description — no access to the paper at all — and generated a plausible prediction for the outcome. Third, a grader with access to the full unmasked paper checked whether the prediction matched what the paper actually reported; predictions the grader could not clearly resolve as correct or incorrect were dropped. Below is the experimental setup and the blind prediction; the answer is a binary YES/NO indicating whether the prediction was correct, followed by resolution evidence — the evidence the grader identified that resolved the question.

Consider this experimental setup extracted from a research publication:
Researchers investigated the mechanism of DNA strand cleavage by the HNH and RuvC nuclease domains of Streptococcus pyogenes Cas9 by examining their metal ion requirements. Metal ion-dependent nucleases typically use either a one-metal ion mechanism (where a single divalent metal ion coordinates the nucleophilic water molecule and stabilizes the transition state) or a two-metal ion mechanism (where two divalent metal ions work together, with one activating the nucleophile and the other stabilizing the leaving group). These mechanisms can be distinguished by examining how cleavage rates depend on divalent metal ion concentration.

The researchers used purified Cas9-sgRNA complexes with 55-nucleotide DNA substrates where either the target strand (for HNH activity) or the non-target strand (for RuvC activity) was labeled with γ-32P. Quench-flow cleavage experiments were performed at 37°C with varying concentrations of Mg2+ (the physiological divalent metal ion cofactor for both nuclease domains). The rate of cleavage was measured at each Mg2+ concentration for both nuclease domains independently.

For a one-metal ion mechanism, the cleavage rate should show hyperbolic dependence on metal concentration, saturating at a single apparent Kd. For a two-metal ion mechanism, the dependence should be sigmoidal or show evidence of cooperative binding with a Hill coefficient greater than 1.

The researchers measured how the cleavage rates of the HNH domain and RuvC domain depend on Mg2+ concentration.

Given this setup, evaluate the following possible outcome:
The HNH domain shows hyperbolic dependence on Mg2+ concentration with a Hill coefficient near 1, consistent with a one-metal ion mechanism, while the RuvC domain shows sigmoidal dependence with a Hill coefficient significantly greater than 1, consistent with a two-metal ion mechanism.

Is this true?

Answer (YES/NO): YES